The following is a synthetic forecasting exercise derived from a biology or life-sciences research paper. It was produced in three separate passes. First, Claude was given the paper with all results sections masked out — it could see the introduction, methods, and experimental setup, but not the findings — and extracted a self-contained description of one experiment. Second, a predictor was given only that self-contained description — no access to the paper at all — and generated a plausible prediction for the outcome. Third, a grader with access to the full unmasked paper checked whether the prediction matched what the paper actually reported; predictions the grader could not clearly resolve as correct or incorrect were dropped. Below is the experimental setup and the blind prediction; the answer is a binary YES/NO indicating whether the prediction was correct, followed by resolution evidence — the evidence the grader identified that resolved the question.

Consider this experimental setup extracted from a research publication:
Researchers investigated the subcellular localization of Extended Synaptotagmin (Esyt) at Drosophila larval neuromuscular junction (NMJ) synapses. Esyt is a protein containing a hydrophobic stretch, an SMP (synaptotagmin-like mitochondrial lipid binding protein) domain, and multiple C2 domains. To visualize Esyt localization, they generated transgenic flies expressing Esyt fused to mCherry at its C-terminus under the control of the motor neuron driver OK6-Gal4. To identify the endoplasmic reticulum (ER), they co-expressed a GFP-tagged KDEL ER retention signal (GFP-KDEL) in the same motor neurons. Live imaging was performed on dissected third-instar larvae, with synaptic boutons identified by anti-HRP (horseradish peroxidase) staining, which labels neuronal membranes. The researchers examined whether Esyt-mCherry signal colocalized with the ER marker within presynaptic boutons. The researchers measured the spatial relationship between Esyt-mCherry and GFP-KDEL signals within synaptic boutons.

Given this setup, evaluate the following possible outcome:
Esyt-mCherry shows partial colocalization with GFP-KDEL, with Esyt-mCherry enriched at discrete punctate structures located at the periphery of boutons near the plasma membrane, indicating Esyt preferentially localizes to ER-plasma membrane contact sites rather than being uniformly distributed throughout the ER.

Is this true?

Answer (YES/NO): NO